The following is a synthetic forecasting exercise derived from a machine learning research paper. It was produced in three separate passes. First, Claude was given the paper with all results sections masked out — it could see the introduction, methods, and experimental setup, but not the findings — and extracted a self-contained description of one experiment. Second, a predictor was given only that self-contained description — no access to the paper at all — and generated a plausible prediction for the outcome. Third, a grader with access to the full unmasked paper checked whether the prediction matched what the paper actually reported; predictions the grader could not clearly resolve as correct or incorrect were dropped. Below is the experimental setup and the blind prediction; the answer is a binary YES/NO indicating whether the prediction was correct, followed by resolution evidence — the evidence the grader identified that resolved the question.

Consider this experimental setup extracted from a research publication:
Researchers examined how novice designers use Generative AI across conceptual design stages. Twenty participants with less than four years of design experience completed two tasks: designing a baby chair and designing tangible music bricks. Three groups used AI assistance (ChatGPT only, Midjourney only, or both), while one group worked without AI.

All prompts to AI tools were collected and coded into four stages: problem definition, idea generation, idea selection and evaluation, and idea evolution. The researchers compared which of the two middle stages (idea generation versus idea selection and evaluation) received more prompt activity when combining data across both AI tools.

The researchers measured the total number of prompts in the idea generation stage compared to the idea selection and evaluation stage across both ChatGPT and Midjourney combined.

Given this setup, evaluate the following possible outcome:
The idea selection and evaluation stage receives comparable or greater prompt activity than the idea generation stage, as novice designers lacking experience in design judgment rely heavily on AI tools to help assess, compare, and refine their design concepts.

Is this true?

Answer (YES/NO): NO